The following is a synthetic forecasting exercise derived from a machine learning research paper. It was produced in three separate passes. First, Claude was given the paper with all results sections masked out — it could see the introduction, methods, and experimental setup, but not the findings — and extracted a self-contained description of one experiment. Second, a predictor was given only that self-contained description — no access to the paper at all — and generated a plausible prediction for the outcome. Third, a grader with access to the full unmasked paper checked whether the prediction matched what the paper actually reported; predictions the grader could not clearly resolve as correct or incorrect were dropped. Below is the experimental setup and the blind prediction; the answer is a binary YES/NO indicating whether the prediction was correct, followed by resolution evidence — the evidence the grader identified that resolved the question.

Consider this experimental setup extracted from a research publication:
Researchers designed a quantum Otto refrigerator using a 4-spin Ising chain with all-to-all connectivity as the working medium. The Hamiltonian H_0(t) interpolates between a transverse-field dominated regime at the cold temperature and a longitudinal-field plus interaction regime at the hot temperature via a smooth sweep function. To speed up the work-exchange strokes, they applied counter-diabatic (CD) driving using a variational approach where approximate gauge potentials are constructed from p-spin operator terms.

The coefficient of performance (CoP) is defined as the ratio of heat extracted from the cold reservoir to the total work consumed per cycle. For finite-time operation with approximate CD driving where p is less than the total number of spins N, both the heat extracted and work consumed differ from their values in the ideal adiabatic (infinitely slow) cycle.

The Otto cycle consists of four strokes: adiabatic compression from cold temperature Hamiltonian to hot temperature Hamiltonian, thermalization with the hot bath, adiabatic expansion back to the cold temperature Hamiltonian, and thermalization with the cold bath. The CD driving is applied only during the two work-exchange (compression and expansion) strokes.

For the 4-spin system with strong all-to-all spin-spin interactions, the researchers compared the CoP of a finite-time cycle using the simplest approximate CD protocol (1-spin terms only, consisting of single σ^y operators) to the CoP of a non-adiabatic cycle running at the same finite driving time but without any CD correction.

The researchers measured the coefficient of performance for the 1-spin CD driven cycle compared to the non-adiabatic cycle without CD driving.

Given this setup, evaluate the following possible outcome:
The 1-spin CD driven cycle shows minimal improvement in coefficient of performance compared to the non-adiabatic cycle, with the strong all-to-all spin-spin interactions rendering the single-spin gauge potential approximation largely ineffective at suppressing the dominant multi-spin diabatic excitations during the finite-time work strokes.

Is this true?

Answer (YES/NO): NO